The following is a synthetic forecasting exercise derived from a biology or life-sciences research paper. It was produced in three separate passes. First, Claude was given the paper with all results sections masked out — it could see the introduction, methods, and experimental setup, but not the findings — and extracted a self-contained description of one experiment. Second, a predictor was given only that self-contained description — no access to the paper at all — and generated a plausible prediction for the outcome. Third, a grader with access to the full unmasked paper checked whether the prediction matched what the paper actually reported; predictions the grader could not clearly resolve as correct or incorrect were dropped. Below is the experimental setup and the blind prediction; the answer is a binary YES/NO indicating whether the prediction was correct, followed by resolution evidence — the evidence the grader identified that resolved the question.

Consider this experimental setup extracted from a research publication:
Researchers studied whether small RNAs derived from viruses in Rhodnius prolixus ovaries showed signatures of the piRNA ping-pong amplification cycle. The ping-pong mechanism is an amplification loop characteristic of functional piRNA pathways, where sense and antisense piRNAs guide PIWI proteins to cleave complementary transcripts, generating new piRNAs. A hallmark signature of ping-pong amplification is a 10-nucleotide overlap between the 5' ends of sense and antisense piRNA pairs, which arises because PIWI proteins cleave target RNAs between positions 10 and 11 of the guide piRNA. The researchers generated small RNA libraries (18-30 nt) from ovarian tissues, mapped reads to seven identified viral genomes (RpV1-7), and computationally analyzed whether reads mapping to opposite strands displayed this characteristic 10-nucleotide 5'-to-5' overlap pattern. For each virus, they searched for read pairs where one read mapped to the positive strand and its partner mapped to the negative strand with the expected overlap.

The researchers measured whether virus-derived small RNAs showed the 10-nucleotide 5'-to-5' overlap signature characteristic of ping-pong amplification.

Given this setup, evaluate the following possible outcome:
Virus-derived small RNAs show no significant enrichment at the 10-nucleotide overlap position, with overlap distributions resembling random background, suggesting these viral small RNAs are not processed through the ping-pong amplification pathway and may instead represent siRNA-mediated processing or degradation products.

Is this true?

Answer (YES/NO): YES